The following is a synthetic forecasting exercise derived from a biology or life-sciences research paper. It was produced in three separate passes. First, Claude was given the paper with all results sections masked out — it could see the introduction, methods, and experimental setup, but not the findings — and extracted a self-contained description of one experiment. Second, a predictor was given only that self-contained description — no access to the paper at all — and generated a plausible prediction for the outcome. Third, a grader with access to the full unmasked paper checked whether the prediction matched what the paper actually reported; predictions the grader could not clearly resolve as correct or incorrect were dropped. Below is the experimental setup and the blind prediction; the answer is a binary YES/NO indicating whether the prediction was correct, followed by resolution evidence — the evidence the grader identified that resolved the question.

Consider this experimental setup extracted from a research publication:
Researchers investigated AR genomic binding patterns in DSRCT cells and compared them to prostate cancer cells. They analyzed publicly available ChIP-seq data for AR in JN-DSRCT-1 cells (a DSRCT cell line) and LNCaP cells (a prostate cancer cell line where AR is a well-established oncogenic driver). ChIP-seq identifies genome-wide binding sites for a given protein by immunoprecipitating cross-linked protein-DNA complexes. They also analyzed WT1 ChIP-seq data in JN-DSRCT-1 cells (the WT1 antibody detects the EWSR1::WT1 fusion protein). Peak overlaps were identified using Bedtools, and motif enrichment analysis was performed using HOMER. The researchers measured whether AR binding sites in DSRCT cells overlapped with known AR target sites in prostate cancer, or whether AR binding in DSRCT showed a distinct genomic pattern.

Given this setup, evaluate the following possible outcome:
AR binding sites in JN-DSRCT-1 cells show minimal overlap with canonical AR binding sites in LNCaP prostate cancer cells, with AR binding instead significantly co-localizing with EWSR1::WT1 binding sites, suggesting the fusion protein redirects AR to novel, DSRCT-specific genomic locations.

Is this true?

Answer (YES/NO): YES